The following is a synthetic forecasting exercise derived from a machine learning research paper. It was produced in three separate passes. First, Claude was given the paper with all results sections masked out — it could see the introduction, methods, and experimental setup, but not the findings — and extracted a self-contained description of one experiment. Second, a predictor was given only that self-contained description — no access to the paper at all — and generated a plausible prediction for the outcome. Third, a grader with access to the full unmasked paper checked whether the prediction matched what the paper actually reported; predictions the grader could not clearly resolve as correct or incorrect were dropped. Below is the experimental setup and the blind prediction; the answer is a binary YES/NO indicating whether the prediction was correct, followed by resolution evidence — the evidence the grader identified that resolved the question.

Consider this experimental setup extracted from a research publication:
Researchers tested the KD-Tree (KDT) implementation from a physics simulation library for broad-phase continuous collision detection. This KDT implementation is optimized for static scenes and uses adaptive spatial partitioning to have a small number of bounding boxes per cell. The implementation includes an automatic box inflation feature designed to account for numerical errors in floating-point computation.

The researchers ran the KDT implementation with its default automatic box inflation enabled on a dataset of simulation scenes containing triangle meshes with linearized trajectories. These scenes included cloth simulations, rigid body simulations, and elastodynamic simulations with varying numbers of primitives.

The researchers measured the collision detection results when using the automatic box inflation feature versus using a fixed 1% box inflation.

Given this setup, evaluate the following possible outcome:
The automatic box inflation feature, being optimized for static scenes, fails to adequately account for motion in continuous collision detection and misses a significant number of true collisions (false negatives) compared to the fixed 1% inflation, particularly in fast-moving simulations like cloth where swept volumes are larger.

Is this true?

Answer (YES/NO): NO